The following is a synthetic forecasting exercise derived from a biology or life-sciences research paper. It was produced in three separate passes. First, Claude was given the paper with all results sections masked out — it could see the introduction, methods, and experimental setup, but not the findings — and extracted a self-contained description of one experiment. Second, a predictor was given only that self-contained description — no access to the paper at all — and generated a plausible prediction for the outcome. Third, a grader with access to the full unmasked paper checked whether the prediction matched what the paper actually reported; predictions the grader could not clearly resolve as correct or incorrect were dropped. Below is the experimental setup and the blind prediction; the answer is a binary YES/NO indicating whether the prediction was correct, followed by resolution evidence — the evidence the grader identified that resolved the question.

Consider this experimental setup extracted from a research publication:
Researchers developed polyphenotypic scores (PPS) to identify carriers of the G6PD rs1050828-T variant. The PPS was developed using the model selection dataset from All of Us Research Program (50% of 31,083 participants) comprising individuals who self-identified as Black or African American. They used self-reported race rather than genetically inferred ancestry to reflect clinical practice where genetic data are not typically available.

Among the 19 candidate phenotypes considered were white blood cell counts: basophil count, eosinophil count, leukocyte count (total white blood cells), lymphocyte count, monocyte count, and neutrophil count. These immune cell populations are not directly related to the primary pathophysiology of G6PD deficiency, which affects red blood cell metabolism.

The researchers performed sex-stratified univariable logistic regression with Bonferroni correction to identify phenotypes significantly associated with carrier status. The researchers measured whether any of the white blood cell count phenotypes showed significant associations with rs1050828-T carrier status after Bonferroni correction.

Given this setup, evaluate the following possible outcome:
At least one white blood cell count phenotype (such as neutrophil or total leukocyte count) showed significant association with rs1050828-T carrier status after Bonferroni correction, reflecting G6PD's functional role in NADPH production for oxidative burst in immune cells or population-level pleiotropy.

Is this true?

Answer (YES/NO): NO